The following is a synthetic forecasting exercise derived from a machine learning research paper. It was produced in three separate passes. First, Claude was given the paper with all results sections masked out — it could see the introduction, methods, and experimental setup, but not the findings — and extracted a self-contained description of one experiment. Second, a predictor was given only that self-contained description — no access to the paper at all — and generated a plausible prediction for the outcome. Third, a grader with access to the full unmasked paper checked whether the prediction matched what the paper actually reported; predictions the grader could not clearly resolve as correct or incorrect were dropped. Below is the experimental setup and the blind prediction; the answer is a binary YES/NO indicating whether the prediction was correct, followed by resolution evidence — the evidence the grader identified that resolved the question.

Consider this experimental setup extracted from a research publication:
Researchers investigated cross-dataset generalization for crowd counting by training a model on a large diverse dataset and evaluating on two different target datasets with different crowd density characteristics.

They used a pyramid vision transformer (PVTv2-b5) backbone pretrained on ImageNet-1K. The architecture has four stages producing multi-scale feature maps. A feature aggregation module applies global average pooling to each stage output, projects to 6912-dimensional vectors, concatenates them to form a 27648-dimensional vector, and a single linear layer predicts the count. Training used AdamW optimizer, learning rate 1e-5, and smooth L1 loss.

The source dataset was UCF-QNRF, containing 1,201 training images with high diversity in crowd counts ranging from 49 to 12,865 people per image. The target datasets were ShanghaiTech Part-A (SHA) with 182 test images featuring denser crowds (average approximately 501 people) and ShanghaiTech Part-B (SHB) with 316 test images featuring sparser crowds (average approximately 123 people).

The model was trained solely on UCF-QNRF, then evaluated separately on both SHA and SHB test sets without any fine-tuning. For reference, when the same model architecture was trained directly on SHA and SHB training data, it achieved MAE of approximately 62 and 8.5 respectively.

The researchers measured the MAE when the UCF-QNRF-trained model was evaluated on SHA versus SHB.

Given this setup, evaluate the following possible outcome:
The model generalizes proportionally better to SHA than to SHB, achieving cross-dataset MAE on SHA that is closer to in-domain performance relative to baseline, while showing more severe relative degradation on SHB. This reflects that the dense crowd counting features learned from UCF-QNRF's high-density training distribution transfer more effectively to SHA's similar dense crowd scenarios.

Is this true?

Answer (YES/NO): YES